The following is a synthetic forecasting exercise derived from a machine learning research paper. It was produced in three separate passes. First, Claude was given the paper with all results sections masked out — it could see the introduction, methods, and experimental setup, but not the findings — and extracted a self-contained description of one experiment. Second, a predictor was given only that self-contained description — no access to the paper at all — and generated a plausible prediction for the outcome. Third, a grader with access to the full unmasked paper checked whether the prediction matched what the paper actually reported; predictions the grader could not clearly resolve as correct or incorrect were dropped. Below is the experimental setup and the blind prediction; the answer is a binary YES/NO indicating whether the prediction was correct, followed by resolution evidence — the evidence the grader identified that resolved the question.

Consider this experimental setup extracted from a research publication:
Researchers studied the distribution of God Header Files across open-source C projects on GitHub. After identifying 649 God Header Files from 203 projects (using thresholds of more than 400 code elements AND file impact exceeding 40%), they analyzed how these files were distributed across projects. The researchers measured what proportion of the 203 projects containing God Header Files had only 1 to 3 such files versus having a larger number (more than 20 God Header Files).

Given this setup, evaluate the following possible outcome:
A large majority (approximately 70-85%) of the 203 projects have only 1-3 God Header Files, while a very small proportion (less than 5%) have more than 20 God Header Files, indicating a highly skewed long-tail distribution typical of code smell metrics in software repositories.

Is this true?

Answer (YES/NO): YES